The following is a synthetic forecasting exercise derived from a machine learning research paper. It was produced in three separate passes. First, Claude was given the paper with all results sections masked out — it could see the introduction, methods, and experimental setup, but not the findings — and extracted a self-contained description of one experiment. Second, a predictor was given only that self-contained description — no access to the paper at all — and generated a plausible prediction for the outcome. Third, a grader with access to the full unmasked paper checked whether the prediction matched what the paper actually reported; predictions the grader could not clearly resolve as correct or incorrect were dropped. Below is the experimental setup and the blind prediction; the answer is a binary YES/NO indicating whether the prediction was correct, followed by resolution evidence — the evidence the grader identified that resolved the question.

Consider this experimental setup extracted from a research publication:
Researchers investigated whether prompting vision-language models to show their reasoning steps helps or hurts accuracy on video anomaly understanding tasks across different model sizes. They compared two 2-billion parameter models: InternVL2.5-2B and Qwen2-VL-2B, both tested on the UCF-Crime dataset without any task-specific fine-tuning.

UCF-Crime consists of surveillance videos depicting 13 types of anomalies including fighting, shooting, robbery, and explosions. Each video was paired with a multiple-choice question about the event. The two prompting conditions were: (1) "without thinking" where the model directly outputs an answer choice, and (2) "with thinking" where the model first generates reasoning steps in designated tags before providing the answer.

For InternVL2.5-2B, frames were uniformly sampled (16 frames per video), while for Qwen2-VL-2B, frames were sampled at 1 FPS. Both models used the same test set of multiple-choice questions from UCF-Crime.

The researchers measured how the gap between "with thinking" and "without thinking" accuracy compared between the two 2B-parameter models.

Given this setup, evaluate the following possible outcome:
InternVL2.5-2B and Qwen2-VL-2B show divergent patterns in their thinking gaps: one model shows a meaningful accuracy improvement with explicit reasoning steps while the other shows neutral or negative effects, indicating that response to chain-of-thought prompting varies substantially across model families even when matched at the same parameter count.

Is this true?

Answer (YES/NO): NO